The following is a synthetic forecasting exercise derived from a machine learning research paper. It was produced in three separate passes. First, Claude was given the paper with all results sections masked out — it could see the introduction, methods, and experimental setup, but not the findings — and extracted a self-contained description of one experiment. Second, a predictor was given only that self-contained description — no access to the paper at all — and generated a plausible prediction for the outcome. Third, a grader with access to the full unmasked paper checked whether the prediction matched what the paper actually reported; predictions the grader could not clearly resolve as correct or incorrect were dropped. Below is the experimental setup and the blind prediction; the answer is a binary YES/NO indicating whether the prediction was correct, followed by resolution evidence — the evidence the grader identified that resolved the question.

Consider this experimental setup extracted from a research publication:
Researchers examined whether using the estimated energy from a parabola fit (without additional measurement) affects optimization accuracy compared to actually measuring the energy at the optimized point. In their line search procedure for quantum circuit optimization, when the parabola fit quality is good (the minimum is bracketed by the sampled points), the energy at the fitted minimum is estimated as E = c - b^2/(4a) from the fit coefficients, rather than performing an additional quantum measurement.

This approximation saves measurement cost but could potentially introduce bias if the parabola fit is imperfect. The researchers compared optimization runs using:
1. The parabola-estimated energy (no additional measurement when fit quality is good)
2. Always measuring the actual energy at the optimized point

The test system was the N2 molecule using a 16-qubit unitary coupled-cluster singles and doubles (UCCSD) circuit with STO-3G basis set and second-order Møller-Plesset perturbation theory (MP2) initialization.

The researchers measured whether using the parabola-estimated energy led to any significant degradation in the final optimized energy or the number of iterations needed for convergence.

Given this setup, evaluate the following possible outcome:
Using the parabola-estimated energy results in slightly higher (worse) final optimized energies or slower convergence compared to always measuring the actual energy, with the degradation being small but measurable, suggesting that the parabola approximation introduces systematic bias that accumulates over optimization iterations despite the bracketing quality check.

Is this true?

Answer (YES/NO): NO